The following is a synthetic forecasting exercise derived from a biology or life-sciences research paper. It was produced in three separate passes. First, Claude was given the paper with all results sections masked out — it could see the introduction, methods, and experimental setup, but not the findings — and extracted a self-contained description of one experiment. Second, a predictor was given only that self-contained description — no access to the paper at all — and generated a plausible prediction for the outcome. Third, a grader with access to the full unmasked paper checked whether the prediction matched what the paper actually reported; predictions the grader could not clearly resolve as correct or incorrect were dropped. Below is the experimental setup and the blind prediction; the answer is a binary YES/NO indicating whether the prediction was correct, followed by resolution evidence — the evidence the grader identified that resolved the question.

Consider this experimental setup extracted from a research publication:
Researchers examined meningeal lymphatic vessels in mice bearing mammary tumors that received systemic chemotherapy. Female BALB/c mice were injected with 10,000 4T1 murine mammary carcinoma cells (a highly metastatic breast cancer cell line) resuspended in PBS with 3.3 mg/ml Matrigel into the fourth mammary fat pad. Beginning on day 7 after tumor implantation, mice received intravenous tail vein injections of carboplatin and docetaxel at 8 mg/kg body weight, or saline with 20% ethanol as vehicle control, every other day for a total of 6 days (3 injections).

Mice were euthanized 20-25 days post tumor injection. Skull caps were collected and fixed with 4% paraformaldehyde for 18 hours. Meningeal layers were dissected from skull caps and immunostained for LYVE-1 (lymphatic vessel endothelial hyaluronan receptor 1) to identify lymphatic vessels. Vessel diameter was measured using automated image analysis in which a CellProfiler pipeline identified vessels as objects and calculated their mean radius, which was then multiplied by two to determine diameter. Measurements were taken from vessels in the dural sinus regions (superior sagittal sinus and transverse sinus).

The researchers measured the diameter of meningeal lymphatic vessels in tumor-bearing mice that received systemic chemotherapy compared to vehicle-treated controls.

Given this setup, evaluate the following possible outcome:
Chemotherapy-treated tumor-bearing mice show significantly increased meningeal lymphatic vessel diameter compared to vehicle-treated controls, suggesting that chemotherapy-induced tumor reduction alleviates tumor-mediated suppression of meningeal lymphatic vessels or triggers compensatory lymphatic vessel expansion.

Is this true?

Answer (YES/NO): NO